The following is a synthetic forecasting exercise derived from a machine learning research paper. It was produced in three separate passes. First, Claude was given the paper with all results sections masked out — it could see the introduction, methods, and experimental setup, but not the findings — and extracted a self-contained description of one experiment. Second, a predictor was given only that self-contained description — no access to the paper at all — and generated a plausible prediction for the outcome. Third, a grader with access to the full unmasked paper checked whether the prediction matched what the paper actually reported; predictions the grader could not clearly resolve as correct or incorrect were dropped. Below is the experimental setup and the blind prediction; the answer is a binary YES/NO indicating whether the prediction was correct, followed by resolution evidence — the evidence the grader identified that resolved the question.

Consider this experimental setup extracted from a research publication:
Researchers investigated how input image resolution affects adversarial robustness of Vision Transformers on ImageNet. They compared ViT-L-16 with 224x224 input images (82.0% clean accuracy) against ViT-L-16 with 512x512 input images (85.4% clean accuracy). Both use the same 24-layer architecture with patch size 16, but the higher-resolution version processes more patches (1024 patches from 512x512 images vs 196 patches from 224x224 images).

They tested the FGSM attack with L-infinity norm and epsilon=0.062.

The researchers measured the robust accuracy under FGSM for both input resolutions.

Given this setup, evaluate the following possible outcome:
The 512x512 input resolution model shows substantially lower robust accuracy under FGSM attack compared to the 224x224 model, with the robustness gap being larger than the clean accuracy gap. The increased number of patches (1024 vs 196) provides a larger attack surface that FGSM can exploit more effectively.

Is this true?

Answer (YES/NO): NO